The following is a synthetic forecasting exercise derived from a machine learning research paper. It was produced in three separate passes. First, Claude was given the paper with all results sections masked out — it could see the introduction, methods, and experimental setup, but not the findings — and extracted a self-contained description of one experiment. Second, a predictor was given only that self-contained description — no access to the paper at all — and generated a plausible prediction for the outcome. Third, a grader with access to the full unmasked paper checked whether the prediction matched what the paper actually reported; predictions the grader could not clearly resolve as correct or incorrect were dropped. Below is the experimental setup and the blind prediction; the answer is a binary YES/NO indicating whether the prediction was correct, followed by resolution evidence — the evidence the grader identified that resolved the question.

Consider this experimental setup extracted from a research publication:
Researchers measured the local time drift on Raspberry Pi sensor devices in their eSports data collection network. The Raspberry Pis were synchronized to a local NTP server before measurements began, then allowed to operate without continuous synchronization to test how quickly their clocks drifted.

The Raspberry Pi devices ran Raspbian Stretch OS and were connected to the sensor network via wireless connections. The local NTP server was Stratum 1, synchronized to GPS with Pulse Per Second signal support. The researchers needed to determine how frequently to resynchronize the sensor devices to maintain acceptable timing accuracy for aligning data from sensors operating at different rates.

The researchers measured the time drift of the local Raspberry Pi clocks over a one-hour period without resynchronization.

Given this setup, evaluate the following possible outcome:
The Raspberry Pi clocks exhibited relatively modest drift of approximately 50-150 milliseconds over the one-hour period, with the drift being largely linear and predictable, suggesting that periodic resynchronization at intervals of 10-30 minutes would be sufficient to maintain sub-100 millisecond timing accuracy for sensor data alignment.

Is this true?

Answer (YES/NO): NO